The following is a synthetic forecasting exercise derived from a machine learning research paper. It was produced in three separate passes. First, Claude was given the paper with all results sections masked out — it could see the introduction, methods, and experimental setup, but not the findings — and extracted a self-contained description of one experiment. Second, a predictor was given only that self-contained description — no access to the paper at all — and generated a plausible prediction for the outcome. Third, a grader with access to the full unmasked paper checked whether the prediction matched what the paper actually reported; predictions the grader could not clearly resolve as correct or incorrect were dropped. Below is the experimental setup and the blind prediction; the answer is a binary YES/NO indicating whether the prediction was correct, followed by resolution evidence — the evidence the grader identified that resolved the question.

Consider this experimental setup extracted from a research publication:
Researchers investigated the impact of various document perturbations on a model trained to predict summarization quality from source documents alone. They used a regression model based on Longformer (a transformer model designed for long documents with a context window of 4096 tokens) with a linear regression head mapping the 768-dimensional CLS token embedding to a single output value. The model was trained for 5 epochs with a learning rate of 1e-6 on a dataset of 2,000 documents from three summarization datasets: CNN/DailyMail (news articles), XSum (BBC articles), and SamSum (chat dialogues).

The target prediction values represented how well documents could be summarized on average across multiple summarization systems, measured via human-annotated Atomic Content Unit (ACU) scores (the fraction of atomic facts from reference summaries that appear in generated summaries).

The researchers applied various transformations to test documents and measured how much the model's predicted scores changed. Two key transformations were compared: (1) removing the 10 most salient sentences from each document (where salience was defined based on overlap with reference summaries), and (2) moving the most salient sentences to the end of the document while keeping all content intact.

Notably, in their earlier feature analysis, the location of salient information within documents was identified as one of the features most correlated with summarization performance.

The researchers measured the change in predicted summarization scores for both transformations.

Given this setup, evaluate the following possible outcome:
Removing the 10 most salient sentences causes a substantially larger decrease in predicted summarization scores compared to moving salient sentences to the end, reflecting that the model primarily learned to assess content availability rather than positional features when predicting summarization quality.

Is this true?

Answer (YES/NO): YES